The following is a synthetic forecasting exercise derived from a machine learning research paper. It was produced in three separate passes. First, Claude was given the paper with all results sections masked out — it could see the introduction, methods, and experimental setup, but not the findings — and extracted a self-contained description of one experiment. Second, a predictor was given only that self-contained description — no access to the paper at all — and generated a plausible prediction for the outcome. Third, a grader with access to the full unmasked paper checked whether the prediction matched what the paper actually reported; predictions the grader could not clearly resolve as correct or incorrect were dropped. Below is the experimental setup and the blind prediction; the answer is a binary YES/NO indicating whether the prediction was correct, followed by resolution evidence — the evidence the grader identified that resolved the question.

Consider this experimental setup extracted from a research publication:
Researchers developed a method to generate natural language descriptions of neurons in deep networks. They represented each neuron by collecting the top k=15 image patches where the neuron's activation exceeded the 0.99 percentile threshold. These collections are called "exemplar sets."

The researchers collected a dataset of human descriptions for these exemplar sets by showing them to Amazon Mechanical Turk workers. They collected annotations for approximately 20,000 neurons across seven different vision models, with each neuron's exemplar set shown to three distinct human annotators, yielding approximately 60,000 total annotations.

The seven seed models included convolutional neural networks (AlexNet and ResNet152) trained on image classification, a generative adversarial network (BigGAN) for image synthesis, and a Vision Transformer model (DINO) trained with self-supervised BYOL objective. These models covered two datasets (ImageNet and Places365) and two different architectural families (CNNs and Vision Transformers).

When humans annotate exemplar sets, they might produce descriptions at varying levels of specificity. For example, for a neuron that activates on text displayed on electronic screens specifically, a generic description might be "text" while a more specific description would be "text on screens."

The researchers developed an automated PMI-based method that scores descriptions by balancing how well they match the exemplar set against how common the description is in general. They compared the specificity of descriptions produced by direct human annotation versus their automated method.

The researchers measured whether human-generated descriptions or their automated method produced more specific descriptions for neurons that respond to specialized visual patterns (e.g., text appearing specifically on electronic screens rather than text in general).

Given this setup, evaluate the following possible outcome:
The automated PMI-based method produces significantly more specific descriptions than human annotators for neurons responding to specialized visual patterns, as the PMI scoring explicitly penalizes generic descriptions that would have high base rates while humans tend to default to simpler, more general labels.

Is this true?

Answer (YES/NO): YES